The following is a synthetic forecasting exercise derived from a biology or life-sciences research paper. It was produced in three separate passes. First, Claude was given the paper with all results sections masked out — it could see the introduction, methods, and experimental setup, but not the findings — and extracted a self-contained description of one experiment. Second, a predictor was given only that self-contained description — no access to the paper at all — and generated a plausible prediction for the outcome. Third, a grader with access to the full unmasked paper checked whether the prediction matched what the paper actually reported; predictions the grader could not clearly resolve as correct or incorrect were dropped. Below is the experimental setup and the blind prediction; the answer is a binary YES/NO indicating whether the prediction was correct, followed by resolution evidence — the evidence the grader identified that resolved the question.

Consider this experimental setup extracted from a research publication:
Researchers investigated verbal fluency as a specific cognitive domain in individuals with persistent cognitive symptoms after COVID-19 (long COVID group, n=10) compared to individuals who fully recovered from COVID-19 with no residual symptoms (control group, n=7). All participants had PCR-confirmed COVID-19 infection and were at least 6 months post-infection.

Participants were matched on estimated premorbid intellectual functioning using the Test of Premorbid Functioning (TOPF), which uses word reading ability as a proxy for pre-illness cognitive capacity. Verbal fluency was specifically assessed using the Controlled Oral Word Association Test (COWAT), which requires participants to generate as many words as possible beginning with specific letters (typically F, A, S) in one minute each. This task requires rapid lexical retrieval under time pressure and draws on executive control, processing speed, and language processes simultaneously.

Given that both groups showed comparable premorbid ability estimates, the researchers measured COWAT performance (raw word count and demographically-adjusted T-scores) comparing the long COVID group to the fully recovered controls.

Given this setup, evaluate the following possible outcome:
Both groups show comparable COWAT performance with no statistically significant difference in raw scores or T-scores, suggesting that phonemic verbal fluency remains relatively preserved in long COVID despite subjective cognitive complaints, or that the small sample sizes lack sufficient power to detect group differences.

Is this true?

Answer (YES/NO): NO